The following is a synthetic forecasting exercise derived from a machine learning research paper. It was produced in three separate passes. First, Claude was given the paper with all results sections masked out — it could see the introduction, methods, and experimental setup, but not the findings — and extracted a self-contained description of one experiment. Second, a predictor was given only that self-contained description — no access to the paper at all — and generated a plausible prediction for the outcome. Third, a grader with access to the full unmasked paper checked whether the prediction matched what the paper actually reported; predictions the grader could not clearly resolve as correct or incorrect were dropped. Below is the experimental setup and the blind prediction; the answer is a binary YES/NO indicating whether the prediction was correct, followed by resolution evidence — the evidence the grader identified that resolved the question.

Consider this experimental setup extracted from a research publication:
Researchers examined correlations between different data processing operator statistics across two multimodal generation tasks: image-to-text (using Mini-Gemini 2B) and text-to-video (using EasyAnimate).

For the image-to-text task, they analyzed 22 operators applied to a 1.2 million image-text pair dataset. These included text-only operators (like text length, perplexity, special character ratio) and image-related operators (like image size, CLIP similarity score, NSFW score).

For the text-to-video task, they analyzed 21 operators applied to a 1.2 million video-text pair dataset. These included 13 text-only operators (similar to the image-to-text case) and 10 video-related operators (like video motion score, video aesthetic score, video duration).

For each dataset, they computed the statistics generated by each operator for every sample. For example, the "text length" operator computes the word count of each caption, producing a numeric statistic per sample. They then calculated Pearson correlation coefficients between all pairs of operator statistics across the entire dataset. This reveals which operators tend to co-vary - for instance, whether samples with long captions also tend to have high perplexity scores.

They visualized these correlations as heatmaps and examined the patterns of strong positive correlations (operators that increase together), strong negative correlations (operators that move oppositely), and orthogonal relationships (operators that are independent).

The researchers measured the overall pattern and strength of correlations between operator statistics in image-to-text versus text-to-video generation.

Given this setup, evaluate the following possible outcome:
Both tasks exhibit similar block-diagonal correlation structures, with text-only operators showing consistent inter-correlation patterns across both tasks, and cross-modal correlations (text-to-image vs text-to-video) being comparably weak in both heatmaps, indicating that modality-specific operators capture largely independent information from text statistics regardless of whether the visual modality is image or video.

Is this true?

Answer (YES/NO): NO